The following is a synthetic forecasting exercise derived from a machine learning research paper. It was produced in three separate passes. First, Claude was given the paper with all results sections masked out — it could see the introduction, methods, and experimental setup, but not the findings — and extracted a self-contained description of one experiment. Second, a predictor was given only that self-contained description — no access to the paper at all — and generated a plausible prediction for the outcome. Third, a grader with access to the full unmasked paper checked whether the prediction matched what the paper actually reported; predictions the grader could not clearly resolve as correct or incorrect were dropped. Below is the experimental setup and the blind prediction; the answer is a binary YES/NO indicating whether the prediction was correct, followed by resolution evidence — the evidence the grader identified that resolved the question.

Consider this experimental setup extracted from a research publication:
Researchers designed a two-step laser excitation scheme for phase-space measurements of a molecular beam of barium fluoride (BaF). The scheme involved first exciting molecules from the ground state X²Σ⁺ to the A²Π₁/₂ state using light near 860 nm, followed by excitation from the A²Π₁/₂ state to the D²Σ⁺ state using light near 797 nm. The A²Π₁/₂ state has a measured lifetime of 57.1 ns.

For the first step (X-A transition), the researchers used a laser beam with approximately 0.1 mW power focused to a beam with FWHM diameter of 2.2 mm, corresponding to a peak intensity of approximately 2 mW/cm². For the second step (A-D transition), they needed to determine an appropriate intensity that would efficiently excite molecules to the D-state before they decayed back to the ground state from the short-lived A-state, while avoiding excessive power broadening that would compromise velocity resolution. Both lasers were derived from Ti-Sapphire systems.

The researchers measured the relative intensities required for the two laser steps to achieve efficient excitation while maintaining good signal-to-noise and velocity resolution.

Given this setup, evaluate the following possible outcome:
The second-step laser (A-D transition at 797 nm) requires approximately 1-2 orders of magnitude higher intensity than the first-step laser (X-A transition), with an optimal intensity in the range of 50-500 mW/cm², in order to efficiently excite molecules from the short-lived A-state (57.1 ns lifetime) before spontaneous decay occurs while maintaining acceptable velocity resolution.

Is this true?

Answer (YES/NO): YES